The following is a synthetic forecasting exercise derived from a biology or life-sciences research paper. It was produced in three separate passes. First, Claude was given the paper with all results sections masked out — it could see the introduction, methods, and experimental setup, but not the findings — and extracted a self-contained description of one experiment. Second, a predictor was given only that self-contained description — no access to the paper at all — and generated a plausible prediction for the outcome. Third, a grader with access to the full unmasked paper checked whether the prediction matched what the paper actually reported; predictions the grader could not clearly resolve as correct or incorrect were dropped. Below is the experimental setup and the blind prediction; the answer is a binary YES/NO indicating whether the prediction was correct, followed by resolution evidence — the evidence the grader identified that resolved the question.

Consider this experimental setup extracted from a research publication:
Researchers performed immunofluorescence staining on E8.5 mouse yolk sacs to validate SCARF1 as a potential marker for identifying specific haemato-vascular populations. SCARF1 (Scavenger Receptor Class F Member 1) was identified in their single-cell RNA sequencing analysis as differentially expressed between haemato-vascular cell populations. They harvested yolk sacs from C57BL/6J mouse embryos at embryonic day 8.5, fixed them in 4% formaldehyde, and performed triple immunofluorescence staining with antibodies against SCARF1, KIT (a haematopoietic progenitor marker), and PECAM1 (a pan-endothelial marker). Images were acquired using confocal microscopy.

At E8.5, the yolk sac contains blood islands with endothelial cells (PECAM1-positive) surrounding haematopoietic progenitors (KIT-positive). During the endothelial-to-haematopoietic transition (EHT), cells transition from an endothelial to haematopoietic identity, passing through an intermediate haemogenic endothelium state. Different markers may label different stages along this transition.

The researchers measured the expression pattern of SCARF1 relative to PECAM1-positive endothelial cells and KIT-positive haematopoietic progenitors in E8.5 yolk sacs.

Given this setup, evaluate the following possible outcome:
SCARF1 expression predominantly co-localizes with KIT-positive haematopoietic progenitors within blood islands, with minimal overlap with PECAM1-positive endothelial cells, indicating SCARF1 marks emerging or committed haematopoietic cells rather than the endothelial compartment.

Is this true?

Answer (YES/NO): NO